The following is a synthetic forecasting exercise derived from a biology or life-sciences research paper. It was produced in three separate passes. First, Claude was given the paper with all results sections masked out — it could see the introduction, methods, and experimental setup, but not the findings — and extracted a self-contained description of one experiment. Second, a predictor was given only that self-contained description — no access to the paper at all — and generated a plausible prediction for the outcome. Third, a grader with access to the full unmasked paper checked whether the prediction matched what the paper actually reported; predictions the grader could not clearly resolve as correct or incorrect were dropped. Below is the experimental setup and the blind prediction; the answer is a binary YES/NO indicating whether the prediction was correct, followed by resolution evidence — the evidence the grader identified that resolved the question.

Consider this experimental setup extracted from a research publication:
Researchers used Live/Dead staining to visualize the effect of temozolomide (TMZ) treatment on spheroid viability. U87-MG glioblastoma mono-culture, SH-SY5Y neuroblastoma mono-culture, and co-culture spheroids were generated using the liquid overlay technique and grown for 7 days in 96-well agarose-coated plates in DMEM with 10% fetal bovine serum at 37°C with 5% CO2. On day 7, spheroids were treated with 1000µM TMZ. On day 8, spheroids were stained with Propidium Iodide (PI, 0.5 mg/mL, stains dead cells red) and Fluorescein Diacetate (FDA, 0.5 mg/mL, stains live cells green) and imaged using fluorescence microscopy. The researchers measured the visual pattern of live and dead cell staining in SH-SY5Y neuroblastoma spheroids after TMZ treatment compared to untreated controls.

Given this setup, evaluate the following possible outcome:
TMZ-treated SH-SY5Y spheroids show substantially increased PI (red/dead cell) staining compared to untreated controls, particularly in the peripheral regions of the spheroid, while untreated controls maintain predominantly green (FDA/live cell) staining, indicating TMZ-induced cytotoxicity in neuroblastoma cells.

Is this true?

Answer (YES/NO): NO